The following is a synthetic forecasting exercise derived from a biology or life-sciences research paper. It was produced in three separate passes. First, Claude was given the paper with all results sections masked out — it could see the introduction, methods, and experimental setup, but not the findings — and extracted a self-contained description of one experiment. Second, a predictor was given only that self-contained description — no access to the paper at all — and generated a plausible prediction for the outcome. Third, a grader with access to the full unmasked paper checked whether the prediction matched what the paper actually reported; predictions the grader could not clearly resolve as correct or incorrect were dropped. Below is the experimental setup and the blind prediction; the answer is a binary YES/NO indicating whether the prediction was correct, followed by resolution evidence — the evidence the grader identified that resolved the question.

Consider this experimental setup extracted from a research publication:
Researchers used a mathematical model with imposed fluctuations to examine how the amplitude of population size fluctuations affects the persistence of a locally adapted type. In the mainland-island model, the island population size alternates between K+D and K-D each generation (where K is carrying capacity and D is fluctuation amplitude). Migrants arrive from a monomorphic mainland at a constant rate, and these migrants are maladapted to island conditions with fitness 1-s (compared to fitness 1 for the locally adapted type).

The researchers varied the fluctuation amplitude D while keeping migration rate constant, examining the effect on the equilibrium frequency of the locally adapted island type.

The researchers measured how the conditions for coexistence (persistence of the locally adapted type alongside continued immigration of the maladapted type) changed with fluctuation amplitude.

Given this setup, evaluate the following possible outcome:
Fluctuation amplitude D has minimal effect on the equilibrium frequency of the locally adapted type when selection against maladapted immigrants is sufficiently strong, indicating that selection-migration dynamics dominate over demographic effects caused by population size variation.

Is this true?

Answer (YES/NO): NO